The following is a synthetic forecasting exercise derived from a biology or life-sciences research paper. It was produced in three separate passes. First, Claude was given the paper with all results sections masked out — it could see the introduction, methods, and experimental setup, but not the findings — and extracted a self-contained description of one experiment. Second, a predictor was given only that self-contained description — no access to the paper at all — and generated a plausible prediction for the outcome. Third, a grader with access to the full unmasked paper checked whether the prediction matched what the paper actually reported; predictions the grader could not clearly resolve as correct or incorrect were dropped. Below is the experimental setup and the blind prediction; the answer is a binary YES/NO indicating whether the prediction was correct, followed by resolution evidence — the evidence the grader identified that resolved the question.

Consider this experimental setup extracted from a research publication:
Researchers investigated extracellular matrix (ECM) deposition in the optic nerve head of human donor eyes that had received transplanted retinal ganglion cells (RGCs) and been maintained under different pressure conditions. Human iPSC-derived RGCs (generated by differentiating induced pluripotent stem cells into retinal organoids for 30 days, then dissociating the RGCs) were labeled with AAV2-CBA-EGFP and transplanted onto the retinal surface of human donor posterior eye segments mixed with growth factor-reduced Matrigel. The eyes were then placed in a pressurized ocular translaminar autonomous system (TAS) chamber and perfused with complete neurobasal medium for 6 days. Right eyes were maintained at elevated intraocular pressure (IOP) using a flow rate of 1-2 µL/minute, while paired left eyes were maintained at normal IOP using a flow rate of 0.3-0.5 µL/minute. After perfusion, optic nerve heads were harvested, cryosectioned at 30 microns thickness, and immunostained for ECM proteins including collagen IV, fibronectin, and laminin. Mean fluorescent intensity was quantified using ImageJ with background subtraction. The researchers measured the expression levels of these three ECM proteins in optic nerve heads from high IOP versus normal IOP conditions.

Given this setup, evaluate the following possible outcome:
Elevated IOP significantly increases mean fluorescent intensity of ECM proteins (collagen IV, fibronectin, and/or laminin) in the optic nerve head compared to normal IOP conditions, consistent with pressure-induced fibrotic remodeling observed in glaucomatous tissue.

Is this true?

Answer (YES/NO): YES